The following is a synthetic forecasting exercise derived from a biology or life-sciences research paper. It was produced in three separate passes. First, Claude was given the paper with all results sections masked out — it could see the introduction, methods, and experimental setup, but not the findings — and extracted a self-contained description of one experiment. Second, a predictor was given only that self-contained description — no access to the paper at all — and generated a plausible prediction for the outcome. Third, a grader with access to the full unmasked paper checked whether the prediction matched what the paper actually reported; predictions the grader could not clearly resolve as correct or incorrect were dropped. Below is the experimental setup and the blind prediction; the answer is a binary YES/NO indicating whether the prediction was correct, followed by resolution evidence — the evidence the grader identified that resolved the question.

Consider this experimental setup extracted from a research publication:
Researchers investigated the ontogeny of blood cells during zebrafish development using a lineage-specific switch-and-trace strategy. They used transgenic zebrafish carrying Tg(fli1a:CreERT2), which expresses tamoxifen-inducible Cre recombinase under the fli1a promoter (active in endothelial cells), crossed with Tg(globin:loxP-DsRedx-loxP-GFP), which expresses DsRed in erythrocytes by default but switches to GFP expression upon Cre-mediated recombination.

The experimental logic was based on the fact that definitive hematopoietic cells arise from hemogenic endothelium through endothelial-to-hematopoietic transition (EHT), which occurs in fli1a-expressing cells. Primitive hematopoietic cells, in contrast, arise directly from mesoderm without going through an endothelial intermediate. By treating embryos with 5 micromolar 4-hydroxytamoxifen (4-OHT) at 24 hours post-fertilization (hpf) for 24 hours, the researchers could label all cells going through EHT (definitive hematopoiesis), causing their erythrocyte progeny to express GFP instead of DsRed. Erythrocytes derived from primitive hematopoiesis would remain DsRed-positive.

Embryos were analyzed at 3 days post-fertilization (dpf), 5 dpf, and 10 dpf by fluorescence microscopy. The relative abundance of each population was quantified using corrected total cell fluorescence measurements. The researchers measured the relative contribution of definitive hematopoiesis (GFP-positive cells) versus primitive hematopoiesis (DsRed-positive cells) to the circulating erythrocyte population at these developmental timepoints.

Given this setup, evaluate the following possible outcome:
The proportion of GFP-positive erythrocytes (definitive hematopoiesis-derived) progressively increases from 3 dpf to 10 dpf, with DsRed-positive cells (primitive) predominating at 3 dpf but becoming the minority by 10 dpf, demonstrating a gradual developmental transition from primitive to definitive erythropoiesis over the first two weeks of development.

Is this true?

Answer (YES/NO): NO